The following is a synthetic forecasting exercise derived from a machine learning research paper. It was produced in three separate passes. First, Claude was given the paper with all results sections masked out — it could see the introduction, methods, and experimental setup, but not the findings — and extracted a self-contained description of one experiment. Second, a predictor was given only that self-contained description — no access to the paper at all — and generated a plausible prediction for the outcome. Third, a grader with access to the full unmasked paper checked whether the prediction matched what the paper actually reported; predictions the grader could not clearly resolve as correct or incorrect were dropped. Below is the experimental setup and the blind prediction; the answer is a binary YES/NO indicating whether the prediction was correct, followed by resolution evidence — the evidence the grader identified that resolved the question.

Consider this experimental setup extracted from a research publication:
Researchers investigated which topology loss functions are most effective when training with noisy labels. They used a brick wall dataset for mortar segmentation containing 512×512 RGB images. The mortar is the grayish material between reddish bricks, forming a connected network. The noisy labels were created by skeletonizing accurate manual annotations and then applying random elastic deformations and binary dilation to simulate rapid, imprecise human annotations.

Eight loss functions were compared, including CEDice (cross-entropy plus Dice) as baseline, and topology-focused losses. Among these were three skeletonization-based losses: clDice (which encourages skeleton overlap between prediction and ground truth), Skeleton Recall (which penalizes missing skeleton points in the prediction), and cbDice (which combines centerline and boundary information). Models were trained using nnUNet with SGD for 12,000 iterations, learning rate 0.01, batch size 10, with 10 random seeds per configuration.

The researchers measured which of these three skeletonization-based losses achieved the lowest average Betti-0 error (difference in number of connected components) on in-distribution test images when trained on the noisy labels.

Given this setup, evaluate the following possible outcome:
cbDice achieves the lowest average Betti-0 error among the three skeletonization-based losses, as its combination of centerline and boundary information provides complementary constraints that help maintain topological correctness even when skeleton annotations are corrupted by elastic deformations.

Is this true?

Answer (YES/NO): NO